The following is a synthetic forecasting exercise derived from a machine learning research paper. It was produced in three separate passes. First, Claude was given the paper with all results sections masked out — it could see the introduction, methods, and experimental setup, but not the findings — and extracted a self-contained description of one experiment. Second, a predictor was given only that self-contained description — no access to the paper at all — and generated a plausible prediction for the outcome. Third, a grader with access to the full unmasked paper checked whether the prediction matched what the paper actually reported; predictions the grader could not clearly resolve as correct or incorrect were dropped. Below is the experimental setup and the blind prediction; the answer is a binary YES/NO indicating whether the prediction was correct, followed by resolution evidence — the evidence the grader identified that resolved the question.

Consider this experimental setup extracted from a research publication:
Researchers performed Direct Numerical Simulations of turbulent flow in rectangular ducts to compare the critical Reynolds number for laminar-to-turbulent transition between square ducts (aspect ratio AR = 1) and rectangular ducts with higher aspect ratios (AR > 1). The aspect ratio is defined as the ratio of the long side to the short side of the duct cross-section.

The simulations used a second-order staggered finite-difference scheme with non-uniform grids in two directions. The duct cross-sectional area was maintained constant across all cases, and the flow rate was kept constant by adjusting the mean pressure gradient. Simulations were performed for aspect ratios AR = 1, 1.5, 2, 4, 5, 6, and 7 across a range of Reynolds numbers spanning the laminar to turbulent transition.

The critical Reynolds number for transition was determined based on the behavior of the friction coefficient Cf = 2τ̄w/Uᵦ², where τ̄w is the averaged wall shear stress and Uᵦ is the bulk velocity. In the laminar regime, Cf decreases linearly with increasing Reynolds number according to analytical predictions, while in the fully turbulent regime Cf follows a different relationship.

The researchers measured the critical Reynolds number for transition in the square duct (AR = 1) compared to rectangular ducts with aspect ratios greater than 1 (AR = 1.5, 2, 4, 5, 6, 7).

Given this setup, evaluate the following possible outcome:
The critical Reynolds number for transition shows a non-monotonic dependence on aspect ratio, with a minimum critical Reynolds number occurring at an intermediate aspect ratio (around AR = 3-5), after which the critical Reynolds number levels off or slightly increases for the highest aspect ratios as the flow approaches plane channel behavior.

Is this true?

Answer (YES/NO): NO